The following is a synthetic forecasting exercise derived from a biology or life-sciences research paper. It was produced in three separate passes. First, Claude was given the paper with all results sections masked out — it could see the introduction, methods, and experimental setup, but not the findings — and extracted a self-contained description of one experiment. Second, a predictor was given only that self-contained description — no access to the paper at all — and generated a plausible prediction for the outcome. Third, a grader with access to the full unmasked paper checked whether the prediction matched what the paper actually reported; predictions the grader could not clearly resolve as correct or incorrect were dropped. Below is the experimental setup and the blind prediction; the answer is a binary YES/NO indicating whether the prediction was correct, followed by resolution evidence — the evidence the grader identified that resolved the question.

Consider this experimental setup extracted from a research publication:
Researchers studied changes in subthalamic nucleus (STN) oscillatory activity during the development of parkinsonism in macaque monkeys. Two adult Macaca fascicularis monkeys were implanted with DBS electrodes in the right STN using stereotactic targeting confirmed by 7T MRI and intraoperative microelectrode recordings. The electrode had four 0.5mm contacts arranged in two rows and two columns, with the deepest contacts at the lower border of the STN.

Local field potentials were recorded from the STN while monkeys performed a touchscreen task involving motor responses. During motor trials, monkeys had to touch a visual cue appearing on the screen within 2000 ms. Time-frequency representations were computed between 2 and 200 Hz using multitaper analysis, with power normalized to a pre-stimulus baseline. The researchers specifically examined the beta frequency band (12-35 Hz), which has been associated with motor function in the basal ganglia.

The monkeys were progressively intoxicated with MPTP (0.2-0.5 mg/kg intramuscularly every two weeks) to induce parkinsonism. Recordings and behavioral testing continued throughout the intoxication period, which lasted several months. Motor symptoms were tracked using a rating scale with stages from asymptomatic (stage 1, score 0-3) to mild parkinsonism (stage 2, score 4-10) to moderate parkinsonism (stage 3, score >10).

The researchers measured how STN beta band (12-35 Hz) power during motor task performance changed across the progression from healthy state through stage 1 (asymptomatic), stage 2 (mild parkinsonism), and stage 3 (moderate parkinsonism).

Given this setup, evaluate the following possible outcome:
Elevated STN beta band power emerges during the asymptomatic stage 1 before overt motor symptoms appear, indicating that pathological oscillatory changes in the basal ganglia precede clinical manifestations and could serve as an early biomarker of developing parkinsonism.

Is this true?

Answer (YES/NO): NO